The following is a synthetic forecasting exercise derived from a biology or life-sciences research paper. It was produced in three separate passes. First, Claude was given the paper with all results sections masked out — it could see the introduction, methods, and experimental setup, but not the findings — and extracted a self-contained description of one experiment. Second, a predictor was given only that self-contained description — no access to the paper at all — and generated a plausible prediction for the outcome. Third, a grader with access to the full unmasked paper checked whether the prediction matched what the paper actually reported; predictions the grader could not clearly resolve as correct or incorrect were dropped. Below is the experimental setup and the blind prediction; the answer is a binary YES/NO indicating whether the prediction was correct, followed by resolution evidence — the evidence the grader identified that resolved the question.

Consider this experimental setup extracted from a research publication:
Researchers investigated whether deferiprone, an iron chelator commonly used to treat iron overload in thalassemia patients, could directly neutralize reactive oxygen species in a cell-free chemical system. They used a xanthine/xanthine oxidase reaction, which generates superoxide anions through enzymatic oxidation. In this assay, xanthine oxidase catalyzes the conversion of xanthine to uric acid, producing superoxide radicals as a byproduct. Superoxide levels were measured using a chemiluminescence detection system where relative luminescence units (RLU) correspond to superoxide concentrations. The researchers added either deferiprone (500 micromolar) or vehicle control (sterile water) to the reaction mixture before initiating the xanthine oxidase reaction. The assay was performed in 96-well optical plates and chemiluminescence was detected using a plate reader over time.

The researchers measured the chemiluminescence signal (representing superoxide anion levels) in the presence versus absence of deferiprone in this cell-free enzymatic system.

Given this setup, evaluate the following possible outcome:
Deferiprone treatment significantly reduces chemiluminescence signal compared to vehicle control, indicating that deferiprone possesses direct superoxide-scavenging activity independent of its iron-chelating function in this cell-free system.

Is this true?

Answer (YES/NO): YES